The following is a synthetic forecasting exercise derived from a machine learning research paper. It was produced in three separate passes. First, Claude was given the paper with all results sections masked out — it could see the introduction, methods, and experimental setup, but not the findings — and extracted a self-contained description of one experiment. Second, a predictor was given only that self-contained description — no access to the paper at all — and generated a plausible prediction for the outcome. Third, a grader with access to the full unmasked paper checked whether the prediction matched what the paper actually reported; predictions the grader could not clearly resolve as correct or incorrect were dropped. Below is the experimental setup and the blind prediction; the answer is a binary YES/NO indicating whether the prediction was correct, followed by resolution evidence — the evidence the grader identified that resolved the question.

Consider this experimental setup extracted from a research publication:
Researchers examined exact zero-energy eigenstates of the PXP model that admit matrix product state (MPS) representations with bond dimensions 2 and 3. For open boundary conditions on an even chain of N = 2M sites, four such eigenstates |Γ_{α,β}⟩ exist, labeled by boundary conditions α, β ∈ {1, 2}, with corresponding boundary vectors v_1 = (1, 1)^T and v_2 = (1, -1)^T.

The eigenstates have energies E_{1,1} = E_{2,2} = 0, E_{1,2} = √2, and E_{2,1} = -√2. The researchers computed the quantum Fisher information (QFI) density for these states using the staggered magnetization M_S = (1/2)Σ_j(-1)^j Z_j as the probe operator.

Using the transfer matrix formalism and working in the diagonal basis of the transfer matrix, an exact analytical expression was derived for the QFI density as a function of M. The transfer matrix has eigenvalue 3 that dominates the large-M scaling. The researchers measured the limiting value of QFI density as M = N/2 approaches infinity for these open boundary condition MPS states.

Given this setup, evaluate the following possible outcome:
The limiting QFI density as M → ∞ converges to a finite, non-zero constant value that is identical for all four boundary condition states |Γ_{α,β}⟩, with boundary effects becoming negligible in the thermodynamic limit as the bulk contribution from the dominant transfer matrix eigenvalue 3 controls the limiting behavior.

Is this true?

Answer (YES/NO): YES